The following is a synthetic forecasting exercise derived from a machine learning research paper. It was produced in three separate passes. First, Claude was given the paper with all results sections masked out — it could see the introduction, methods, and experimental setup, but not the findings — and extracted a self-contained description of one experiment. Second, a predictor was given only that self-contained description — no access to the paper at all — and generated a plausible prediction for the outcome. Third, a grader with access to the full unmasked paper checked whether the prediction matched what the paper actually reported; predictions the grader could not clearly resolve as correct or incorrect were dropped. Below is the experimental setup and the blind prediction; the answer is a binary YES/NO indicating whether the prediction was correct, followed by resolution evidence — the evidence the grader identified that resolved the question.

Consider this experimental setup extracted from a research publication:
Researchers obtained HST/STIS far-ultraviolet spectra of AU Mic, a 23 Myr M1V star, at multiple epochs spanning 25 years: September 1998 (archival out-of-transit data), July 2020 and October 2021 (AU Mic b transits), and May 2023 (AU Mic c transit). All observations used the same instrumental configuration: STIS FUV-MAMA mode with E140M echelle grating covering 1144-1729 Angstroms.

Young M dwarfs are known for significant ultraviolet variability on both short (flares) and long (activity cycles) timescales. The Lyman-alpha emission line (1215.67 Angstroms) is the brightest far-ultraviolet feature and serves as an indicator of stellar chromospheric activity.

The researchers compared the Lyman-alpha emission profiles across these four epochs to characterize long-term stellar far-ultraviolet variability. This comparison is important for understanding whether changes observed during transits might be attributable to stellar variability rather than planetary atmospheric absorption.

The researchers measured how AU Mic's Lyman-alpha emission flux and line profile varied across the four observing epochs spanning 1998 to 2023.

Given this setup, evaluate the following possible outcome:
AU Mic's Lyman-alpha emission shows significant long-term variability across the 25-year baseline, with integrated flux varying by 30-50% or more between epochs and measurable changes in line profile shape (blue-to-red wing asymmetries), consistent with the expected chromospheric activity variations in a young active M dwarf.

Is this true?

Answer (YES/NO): NO